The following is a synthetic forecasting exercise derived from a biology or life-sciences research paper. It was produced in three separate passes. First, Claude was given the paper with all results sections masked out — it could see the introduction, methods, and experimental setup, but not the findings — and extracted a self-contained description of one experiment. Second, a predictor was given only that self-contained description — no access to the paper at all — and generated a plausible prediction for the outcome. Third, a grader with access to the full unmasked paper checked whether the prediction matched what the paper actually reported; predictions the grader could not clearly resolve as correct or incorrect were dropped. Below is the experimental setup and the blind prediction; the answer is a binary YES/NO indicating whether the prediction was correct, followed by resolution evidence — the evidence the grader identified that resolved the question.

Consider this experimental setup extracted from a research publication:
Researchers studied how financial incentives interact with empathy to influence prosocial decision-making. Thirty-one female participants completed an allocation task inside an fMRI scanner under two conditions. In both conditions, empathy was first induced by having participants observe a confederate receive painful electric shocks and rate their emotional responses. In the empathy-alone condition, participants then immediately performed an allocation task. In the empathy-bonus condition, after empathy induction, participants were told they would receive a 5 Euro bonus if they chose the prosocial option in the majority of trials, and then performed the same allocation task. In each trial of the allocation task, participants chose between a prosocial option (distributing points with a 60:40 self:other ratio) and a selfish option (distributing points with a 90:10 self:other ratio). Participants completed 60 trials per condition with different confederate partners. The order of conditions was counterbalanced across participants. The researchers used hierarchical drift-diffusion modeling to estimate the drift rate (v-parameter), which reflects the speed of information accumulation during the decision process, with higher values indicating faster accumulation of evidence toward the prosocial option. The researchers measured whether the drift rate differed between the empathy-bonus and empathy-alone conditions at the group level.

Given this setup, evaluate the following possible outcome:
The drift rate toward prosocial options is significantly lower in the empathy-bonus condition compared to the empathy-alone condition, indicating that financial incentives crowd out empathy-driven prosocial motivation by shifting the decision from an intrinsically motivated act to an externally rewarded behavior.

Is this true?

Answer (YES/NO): NO